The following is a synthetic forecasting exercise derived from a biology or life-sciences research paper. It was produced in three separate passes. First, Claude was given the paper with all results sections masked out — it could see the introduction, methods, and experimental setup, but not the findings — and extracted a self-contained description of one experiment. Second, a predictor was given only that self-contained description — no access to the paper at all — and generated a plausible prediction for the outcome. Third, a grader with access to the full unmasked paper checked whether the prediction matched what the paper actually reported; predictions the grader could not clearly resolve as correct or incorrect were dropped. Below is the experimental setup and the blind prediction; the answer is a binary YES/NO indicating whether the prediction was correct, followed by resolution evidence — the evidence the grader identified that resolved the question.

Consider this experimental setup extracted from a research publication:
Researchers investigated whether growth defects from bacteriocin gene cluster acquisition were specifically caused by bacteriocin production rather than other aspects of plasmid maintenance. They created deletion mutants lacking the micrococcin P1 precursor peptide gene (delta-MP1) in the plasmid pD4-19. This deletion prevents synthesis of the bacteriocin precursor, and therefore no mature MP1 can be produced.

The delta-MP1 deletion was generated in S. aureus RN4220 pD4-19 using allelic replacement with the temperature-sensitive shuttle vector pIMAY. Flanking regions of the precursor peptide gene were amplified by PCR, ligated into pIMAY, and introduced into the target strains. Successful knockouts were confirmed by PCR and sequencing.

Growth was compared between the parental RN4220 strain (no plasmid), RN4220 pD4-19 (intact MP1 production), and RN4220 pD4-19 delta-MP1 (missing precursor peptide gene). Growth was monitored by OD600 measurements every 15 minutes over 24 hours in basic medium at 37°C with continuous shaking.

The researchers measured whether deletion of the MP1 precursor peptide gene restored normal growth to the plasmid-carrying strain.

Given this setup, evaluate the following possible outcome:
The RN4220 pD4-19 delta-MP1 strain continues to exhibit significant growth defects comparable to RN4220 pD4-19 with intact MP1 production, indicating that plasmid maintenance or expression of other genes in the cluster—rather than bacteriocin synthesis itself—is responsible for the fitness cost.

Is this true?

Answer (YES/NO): NO